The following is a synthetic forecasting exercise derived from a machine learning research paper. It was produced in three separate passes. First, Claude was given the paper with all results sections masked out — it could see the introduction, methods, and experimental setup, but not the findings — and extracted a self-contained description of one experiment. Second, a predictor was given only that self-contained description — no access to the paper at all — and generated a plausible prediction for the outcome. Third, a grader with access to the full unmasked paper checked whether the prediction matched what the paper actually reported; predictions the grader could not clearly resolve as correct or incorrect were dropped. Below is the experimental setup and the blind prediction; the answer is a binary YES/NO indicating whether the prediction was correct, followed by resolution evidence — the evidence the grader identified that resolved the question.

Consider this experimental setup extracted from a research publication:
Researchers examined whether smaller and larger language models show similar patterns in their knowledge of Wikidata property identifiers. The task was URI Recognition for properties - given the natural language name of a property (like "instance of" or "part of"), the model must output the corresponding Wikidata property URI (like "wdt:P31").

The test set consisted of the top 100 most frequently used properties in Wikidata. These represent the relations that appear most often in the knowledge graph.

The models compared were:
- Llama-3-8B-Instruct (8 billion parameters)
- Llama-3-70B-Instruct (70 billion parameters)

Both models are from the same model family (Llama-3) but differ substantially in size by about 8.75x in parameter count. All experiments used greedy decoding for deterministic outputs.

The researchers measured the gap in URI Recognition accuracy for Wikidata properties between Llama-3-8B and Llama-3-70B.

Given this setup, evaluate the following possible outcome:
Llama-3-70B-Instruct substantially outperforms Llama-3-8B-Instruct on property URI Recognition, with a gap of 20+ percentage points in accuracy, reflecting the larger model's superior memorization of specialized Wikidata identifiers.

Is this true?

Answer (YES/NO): YES